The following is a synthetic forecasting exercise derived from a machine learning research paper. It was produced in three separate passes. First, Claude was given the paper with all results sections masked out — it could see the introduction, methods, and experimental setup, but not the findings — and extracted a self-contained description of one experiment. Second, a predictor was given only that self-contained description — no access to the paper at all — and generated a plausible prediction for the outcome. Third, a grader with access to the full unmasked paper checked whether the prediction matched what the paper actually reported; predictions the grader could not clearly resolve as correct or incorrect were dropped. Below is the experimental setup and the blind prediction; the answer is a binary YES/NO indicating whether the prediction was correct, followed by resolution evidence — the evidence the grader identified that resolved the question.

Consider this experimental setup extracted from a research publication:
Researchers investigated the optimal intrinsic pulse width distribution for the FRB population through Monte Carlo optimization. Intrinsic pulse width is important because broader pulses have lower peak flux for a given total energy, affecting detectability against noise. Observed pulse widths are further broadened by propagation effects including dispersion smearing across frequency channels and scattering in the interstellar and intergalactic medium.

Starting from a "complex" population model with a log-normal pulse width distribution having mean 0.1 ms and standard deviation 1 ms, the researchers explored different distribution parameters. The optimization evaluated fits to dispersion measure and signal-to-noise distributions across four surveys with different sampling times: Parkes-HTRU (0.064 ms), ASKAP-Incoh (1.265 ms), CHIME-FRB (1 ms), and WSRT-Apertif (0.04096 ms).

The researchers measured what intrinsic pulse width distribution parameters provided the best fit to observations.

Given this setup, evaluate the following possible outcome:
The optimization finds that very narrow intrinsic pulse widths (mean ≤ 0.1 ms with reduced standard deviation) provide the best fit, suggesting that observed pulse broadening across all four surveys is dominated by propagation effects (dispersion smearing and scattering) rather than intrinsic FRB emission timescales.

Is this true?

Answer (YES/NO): YES